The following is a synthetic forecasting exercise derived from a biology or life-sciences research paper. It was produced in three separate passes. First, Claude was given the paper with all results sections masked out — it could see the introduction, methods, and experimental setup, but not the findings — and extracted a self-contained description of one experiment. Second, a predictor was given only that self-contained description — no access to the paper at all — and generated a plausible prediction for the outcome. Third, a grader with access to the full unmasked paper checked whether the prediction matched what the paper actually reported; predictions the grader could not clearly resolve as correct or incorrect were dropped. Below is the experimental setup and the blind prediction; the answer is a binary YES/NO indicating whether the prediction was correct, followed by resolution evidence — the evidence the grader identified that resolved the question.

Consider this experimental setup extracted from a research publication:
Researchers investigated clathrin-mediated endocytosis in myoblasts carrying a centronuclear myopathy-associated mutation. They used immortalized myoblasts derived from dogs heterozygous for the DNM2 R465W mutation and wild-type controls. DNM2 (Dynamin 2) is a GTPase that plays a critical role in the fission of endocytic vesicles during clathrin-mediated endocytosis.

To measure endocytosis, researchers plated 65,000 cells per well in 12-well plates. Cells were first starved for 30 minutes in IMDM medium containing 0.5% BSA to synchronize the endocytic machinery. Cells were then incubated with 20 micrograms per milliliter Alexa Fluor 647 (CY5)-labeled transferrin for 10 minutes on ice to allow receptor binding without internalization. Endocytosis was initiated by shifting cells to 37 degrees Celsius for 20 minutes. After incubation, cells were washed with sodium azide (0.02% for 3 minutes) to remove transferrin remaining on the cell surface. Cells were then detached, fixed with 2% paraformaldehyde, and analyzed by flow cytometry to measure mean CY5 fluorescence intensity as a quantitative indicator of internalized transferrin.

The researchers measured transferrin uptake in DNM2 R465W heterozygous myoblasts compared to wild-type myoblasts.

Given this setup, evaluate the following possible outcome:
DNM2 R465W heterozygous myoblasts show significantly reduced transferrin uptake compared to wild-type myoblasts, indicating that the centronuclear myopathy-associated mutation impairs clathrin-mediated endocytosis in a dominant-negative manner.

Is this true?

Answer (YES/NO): NO